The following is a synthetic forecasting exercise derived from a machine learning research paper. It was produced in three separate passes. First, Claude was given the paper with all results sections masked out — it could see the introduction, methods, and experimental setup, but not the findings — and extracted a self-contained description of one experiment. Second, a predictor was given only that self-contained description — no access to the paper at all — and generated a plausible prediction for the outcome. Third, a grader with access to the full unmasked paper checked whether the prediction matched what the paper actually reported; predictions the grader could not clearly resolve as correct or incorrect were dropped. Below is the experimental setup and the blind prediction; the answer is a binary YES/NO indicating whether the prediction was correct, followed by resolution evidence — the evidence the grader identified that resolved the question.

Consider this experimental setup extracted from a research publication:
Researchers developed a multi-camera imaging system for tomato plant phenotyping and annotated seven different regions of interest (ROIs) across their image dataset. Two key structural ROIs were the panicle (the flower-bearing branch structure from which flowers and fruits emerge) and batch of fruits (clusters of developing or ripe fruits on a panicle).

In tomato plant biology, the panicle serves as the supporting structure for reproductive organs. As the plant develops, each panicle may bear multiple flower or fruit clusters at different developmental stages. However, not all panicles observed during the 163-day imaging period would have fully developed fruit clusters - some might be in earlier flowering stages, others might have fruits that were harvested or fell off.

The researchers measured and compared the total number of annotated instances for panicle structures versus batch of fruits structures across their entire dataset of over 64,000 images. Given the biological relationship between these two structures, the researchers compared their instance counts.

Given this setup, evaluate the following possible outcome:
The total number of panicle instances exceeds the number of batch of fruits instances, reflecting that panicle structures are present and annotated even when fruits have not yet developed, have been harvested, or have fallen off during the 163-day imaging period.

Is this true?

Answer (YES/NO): YES